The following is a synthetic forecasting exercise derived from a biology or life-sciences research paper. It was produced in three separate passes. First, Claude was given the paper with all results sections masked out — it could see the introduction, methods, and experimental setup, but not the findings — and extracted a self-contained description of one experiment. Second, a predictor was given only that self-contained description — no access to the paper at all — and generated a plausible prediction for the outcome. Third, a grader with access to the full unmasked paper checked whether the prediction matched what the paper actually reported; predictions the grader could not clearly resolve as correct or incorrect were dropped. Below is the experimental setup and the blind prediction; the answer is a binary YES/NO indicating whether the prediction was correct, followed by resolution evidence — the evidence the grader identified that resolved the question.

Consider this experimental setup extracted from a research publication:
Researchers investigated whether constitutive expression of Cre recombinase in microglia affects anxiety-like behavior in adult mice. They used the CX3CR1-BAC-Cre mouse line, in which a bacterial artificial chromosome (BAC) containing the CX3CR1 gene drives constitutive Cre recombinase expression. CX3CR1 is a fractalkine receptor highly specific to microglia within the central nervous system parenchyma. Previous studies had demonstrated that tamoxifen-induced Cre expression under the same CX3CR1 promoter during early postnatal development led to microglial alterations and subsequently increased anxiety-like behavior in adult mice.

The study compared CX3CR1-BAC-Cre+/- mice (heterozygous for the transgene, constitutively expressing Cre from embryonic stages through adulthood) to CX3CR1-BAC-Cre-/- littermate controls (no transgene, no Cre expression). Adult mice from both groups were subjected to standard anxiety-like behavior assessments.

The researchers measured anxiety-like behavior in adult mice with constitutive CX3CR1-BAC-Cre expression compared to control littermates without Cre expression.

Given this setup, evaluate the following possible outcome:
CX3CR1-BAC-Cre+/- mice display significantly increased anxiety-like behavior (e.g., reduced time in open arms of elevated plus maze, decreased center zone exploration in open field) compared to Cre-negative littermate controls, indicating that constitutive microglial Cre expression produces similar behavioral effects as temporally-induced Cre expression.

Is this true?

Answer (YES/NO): NO